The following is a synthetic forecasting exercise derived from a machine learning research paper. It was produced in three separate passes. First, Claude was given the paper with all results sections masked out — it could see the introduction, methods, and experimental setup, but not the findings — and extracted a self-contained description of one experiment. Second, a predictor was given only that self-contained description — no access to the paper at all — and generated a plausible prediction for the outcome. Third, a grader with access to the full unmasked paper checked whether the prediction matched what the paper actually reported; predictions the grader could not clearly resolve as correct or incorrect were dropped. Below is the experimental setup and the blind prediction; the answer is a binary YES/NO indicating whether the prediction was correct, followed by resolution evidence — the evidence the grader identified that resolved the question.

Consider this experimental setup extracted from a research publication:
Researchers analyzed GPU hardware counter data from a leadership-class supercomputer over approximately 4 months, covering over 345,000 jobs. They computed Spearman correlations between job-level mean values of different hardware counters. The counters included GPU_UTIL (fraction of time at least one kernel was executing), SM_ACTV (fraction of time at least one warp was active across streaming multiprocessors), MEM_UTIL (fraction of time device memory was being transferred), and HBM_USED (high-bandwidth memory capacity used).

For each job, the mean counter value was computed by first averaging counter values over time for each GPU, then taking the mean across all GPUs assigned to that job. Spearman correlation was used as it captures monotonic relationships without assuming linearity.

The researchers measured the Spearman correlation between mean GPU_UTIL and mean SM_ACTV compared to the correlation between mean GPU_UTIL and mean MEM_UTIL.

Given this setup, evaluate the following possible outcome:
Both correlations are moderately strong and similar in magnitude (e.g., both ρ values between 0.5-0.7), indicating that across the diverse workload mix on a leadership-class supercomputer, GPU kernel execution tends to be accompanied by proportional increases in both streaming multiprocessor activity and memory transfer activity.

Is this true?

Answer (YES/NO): NO